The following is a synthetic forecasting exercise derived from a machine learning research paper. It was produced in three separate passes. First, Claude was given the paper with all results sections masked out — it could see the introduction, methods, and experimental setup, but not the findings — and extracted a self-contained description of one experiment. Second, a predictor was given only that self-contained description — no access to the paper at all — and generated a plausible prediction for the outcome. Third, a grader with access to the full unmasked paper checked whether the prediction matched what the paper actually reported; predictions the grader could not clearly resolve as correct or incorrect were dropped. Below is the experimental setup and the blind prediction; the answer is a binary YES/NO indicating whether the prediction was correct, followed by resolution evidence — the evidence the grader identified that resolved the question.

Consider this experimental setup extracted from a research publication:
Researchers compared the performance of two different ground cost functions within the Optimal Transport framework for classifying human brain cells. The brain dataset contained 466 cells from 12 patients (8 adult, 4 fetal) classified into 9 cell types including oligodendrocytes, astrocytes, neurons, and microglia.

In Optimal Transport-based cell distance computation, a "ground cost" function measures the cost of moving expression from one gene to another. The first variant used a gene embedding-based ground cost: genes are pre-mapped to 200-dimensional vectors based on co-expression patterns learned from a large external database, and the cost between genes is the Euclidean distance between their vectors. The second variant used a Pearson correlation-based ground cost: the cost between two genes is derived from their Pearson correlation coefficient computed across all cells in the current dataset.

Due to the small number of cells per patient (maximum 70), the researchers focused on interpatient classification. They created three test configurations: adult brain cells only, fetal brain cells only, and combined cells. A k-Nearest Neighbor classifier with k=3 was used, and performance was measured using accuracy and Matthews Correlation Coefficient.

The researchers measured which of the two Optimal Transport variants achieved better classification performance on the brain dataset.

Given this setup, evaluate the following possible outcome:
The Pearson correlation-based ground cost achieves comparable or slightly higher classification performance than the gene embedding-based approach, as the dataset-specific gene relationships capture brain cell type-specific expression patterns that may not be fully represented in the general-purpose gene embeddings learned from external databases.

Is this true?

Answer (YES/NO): YES